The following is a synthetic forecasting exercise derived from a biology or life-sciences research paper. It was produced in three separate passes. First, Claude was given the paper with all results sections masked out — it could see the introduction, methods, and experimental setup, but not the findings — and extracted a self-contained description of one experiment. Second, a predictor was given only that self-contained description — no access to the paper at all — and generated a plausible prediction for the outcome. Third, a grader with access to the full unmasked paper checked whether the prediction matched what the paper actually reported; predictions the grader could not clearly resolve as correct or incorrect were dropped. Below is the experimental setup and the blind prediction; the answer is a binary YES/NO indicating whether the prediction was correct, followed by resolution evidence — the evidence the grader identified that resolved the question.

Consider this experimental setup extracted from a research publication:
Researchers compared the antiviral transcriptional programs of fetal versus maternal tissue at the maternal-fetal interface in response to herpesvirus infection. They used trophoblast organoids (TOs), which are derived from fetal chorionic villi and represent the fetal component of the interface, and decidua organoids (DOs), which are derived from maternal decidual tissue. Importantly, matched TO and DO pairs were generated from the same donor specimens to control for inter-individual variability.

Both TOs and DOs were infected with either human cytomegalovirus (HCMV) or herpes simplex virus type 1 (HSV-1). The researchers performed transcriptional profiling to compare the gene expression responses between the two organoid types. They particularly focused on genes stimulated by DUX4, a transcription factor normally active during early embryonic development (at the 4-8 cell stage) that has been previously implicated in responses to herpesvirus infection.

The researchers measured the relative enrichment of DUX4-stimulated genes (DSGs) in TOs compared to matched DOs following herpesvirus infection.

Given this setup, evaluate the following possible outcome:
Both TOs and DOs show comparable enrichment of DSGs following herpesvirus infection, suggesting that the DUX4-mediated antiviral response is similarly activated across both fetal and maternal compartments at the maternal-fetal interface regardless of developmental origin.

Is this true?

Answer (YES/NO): NO